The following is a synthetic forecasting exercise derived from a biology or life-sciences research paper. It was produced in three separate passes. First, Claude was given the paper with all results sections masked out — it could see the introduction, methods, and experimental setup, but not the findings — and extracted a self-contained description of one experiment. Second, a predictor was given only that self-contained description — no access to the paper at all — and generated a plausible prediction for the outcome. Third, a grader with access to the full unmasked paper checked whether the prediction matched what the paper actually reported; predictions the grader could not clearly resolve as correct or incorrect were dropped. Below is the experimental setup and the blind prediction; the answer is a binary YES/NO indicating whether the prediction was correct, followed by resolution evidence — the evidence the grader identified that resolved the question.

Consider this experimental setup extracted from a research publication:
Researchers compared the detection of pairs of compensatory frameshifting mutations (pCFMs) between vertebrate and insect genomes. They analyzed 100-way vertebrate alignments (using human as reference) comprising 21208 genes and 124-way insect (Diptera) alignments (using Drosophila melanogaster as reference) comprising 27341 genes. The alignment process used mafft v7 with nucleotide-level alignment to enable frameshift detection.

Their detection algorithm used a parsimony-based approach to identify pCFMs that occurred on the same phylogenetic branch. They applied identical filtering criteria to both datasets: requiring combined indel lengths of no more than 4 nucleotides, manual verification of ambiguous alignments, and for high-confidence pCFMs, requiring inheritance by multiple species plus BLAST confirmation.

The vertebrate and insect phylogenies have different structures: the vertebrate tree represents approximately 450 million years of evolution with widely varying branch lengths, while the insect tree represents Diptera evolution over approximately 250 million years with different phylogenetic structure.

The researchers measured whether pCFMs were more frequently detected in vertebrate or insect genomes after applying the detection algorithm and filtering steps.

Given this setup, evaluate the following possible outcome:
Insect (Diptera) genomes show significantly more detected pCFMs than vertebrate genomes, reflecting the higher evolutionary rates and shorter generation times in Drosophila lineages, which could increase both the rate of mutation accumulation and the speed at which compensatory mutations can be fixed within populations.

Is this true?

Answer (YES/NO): NO